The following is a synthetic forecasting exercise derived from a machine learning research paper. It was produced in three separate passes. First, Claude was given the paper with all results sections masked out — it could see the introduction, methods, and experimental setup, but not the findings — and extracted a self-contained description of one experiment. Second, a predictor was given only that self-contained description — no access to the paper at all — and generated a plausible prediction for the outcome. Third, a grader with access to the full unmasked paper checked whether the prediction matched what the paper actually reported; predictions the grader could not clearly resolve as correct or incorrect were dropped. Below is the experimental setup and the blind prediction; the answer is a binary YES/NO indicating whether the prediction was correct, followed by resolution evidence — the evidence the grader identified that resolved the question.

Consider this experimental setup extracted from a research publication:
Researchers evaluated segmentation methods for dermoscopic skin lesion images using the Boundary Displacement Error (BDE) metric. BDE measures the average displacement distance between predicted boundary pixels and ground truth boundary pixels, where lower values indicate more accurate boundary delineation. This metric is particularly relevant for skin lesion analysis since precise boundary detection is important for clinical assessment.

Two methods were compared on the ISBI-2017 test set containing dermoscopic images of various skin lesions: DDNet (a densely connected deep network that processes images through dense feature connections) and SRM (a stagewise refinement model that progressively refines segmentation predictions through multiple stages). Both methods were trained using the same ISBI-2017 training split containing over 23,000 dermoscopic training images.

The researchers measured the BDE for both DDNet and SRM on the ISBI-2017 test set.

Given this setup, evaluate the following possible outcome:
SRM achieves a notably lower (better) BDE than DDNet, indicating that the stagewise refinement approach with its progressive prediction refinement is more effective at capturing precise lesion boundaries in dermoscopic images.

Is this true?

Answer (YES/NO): YES